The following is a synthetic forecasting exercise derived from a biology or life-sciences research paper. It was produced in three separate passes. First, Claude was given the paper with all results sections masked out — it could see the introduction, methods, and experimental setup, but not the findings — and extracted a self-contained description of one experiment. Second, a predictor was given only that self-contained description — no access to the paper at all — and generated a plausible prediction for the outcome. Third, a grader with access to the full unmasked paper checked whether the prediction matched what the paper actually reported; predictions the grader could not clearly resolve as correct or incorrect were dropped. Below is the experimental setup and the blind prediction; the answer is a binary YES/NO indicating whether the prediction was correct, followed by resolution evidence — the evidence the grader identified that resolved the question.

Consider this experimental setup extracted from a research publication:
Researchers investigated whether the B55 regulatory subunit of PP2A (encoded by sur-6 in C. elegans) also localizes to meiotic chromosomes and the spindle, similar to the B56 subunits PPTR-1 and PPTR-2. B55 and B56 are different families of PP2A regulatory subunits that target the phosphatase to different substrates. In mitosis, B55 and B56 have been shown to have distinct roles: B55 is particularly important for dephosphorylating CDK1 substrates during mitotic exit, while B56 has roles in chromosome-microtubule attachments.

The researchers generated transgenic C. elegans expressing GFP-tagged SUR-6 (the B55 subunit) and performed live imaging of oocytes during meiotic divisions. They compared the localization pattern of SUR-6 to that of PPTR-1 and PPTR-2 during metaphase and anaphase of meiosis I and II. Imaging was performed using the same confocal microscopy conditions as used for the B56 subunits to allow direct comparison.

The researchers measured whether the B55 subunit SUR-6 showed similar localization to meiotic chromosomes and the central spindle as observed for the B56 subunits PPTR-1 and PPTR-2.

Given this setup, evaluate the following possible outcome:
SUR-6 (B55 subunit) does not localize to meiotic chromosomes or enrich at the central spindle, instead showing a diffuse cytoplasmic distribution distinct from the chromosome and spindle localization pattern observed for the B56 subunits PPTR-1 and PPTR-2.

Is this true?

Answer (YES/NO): YES